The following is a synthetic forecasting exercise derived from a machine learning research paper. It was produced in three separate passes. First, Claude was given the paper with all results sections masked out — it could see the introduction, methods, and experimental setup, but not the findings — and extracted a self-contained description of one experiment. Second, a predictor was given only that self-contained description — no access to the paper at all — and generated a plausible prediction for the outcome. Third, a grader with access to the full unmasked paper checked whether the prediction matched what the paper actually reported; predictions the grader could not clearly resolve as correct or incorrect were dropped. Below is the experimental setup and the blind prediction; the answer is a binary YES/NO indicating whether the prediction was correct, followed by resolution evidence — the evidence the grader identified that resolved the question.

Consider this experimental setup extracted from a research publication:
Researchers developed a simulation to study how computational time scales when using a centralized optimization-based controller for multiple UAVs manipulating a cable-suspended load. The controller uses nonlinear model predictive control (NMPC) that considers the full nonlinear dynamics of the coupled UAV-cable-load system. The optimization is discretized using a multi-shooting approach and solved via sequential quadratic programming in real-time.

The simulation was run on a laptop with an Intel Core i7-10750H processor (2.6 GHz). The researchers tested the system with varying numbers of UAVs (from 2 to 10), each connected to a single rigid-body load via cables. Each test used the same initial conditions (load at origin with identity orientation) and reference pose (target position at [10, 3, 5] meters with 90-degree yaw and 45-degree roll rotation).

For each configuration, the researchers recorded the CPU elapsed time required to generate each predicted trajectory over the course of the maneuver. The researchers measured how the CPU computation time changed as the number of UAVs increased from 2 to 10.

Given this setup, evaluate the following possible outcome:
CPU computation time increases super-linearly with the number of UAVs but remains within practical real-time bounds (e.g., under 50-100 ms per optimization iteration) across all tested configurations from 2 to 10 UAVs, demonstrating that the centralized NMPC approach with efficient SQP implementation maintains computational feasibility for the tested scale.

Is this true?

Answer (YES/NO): YES